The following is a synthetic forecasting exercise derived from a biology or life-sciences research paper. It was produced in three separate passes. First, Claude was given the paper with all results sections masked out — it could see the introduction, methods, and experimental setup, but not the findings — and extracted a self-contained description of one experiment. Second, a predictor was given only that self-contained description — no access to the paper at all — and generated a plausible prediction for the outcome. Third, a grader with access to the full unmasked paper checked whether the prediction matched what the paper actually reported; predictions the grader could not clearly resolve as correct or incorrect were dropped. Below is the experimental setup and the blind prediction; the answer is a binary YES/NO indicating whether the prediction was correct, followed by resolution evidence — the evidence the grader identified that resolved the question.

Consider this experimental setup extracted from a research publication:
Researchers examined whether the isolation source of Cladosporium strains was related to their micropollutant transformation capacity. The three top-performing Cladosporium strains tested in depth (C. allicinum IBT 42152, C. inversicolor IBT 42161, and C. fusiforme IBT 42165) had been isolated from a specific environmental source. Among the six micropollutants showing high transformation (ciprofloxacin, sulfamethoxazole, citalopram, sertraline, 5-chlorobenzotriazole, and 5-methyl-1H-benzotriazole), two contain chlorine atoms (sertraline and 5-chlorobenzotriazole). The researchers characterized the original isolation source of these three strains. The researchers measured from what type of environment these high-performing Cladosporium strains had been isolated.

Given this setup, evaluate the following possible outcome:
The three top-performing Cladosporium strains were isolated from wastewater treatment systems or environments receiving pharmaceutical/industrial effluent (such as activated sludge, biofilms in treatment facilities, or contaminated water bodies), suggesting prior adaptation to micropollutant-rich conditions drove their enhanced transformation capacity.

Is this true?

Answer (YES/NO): NO